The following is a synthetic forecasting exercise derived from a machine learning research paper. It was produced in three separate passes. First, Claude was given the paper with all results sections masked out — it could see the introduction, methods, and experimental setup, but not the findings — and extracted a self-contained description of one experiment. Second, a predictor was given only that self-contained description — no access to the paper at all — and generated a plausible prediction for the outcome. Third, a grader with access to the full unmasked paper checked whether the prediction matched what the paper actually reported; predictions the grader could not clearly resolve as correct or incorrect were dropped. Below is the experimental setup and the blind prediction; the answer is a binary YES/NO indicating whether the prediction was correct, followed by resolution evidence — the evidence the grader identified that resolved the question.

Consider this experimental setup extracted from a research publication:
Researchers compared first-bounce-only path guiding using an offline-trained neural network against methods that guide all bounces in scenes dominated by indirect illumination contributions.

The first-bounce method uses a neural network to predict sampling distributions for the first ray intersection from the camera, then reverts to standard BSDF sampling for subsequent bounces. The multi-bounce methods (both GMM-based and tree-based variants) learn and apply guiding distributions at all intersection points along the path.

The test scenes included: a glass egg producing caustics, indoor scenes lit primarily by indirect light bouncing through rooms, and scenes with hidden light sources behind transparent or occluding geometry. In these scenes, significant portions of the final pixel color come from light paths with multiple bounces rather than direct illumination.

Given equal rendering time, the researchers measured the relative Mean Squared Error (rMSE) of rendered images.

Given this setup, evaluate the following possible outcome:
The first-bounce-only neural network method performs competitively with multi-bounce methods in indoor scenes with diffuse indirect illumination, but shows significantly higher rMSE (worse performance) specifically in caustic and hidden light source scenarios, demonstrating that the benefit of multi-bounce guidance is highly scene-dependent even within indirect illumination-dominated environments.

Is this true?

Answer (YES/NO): NO